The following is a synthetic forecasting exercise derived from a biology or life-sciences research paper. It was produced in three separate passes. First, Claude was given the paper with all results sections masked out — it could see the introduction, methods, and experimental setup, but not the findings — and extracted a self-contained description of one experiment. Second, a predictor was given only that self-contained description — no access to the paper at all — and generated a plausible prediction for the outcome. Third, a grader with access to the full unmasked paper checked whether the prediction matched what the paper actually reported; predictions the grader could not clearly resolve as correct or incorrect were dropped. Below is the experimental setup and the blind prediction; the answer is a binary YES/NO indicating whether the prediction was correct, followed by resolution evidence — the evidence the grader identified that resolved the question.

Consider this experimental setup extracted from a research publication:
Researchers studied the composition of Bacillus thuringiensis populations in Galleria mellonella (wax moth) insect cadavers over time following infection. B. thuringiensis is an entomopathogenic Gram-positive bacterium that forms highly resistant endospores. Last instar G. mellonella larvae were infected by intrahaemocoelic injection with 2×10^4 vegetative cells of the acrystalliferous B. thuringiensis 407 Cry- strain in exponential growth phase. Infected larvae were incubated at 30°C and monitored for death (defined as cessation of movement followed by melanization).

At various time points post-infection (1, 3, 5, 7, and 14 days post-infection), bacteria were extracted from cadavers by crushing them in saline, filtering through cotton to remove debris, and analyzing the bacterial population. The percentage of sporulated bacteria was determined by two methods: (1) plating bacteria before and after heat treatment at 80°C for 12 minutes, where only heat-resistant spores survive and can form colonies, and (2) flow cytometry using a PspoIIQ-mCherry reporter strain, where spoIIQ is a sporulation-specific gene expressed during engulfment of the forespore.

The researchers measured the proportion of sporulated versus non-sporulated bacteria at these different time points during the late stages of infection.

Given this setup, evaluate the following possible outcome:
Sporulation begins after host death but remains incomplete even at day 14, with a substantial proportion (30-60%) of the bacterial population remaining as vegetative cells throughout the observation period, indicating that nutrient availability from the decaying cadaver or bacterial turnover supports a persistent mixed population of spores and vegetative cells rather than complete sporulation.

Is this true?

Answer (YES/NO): NO